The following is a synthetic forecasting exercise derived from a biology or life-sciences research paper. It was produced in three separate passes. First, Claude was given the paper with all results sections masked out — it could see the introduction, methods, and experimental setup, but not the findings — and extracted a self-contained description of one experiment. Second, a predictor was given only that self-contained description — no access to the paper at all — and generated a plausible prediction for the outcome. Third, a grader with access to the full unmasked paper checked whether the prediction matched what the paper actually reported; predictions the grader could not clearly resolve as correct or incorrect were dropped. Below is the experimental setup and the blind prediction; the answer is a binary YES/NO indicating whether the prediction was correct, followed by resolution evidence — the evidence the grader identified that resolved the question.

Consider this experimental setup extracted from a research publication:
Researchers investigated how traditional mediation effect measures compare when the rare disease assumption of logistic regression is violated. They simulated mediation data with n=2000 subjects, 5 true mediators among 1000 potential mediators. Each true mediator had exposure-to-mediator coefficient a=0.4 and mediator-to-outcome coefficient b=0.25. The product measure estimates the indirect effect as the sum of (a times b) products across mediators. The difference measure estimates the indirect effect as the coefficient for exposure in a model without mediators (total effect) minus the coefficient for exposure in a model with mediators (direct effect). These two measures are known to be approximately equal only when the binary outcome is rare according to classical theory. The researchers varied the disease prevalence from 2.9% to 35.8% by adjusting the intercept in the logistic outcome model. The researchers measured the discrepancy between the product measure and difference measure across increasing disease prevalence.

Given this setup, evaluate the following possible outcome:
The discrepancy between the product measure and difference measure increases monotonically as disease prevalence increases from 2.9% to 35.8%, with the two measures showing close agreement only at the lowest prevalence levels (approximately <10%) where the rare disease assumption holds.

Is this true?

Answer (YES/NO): YES